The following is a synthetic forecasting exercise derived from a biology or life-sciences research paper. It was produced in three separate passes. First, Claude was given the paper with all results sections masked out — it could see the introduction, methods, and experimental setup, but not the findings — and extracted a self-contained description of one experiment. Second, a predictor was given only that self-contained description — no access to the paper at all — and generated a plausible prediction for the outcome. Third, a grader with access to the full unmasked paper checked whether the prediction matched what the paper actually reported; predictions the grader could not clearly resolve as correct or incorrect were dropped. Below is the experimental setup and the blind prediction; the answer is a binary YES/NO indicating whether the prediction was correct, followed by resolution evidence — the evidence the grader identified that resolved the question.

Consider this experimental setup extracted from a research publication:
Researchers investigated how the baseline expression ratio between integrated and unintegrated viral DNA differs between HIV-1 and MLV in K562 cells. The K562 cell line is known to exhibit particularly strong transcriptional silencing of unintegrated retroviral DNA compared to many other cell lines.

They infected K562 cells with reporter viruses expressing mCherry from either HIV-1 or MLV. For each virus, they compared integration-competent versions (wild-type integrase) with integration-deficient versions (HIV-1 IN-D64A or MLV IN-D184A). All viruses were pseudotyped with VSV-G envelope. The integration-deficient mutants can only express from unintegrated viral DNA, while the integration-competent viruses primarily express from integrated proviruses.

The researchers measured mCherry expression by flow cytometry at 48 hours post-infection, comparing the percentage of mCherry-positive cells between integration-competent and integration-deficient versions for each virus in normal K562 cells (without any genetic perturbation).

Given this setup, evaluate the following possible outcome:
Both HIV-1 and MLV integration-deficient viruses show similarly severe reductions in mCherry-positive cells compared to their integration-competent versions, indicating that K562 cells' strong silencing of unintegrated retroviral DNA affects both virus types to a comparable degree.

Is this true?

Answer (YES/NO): NO